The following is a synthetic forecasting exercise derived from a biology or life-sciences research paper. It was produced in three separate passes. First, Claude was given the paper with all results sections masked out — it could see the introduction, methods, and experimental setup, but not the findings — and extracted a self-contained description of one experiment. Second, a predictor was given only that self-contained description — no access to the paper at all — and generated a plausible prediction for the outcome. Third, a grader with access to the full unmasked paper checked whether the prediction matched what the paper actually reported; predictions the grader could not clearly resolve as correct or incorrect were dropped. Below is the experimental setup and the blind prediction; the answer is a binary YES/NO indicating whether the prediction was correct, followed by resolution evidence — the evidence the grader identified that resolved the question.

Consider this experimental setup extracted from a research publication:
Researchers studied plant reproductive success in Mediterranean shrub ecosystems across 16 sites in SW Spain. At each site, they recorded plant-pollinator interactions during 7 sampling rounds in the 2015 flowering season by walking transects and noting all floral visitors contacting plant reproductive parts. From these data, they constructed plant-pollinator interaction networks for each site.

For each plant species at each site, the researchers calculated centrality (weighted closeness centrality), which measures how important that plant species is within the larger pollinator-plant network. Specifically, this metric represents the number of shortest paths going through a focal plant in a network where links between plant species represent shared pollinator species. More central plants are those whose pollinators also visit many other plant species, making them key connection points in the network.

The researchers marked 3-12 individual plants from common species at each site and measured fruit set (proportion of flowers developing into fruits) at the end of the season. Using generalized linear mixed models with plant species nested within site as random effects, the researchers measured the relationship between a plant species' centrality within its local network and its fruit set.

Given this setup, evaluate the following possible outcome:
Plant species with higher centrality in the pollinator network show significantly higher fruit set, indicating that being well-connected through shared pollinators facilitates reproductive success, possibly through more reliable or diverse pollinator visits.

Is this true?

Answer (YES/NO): YES